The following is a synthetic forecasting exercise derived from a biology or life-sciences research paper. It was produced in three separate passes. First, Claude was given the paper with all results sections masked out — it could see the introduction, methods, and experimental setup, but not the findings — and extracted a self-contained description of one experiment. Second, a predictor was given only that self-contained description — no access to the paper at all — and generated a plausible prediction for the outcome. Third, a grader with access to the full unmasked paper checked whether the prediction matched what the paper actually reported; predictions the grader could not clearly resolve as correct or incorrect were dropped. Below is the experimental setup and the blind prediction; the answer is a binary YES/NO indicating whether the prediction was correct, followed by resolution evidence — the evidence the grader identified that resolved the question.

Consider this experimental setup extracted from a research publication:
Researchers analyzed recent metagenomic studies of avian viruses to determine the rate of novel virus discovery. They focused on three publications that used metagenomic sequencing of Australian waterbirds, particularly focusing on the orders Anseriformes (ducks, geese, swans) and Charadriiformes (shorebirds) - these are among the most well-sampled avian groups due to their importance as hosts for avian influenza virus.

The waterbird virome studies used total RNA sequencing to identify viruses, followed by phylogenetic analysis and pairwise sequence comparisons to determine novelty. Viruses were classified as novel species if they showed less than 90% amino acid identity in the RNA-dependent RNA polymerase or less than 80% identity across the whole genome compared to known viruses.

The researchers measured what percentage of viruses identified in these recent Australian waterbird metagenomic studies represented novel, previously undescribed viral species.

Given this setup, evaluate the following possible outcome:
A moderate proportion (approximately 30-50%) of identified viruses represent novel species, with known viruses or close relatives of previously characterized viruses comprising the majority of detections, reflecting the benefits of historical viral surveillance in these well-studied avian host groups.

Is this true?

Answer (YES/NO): NO